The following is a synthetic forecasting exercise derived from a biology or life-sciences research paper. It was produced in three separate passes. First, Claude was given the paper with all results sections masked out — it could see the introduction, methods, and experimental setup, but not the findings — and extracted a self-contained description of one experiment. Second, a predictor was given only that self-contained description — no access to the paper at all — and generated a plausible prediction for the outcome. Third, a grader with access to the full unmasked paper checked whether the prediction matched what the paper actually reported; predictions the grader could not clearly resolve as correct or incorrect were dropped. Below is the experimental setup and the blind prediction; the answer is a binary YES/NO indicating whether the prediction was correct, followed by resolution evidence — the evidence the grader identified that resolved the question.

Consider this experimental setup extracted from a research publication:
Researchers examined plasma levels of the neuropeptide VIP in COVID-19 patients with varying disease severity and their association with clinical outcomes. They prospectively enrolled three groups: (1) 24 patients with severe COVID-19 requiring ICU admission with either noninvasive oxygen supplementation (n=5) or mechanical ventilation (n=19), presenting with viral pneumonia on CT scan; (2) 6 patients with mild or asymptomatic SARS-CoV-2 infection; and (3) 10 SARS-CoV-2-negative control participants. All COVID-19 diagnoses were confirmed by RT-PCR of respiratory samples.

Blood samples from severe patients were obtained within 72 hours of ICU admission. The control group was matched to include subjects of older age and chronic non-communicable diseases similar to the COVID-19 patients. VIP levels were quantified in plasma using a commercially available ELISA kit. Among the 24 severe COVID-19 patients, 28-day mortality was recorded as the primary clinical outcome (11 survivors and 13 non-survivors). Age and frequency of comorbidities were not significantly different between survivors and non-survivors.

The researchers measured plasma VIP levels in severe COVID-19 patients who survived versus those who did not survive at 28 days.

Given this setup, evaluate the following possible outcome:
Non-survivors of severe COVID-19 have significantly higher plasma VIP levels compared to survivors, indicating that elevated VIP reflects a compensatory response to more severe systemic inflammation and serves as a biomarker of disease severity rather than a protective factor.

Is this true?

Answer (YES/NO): NO